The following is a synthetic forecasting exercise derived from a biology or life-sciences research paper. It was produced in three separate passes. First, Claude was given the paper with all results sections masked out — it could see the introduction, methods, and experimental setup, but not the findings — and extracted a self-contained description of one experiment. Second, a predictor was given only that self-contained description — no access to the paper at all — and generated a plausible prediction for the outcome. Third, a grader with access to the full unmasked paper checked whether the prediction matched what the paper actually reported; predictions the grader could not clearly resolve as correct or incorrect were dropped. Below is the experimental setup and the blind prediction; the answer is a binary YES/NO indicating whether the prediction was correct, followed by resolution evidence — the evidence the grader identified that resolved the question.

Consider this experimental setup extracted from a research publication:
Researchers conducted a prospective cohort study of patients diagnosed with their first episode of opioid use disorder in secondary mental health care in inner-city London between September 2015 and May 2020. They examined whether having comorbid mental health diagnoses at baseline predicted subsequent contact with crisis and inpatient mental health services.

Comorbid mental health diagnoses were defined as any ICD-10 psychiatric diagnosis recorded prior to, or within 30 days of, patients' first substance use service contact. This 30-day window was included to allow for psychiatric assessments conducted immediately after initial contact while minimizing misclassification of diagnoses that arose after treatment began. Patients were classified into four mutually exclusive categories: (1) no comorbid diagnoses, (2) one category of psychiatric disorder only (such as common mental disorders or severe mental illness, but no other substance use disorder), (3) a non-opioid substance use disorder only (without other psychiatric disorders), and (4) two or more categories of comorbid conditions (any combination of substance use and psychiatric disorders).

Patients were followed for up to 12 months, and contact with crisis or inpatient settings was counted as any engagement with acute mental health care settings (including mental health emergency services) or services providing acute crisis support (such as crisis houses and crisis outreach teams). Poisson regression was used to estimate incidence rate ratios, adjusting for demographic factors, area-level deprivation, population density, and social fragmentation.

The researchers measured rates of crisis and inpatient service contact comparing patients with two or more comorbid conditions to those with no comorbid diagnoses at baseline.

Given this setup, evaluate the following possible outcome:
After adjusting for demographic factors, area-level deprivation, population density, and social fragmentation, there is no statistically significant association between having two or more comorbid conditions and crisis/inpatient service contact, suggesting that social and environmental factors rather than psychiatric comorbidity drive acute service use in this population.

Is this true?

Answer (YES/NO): NO